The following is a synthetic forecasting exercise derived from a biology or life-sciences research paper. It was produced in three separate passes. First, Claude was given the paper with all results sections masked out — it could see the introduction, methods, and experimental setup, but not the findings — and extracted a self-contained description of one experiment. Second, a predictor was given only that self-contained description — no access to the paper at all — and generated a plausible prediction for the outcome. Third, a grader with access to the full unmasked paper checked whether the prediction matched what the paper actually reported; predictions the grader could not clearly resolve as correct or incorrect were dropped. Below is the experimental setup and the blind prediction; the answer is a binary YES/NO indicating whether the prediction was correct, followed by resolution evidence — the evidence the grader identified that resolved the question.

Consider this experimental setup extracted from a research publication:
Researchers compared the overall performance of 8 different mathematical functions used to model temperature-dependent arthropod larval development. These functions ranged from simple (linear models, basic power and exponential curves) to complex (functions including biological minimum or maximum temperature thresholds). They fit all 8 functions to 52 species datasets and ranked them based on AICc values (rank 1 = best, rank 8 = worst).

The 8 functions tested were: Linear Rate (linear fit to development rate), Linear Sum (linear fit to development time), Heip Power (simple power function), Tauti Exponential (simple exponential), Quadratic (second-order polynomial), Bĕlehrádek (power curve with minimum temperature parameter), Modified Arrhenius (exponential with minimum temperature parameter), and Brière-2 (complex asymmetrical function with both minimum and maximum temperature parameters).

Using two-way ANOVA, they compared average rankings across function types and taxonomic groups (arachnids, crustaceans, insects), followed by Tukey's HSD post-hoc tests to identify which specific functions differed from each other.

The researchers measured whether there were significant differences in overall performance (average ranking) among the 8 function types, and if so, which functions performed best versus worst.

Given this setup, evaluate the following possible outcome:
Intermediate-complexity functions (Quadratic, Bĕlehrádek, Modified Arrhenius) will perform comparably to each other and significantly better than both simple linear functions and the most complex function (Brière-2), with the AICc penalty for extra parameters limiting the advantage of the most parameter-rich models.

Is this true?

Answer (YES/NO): NO